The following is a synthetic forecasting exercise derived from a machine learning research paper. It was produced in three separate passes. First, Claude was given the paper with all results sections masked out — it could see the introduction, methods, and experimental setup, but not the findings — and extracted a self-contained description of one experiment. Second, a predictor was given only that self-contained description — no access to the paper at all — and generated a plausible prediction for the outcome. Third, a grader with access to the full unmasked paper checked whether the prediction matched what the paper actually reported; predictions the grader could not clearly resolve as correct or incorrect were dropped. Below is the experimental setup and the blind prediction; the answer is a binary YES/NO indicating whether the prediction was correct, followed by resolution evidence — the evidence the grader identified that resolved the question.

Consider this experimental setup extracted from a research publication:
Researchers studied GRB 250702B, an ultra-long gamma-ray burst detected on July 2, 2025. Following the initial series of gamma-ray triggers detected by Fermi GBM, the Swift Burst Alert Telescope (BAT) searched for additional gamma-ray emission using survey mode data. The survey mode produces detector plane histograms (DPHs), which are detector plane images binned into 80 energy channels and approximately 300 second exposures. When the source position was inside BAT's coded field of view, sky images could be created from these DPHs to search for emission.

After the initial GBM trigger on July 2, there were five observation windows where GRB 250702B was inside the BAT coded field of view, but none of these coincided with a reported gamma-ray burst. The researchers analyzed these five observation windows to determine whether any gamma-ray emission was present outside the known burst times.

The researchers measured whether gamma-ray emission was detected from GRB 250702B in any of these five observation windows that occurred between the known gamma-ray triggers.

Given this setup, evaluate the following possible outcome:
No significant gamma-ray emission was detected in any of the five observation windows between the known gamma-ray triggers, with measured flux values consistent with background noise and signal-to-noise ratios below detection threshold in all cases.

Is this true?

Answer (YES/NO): NO